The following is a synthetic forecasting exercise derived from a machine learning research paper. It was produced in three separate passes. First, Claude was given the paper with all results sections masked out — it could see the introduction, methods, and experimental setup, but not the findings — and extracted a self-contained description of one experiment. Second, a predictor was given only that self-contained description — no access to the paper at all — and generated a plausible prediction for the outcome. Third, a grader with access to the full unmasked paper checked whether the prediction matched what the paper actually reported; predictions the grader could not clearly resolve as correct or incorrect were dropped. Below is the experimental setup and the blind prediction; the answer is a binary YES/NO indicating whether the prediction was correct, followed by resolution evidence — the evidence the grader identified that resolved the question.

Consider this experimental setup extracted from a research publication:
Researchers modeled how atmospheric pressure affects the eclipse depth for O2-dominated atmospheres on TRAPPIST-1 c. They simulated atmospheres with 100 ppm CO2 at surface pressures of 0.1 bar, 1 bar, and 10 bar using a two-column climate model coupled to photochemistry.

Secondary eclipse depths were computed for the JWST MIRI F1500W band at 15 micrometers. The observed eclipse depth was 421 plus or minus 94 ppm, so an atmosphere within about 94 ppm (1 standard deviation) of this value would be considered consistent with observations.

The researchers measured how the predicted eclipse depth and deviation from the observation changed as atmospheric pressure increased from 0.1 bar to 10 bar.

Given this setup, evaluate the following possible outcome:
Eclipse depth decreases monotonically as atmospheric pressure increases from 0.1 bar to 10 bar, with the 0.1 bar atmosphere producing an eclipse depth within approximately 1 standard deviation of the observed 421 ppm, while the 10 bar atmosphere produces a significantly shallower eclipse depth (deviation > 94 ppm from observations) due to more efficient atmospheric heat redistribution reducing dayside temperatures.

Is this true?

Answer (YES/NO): YES